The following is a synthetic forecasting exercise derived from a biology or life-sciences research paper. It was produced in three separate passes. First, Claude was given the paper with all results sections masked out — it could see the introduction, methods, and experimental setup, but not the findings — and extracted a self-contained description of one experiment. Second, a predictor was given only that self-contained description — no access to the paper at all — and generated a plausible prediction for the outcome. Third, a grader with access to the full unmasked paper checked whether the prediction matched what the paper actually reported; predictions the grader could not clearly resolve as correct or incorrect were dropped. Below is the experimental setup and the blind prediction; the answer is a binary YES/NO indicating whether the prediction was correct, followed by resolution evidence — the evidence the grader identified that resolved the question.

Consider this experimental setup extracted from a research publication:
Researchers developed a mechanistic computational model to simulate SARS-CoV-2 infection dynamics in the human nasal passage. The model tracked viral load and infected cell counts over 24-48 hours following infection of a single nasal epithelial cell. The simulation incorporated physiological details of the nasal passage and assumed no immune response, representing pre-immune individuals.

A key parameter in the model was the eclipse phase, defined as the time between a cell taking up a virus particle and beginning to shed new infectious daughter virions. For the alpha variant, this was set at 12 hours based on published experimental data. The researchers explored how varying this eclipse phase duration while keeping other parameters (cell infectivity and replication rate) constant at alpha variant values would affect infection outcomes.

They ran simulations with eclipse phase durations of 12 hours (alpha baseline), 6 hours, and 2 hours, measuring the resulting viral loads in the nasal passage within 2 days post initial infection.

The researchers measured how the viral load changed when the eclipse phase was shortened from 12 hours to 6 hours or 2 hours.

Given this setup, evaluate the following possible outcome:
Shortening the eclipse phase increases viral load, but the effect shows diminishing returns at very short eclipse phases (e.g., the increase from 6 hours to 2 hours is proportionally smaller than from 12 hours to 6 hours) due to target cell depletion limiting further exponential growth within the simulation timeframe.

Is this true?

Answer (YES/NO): NO